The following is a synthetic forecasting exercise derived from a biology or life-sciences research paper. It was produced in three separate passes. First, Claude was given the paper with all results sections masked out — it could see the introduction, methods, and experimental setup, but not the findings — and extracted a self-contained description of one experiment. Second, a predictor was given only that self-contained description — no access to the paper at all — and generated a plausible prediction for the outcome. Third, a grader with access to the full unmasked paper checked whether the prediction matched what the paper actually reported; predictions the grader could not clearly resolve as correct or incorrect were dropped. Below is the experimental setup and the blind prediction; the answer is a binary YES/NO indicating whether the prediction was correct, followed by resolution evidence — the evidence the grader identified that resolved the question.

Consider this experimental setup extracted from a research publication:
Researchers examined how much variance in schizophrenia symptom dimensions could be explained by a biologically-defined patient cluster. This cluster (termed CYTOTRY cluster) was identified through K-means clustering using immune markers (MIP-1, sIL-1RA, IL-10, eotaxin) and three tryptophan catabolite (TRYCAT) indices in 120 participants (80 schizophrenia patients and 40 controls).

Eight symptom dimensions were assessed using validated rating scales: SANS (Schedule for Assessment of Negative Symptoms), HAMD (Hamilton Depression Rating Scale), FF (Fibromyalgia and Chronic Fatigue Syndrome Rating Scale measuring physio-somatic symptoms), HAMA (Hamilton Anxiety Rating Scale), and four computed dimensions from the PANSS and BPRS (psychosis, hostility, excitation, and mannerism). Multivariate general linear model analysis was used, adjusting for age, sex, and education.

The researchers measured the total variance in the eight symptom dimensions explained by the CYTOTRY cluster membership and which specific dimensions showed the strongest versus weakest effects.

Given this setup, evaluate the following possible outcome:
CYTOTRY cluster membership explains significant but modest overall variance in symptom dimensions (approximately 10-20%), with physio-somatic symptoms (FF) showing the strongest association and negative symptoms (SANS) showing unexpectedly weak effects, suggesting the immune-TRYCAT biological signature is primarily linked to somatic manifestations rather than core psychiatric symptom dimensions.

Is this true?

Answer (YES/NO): NO